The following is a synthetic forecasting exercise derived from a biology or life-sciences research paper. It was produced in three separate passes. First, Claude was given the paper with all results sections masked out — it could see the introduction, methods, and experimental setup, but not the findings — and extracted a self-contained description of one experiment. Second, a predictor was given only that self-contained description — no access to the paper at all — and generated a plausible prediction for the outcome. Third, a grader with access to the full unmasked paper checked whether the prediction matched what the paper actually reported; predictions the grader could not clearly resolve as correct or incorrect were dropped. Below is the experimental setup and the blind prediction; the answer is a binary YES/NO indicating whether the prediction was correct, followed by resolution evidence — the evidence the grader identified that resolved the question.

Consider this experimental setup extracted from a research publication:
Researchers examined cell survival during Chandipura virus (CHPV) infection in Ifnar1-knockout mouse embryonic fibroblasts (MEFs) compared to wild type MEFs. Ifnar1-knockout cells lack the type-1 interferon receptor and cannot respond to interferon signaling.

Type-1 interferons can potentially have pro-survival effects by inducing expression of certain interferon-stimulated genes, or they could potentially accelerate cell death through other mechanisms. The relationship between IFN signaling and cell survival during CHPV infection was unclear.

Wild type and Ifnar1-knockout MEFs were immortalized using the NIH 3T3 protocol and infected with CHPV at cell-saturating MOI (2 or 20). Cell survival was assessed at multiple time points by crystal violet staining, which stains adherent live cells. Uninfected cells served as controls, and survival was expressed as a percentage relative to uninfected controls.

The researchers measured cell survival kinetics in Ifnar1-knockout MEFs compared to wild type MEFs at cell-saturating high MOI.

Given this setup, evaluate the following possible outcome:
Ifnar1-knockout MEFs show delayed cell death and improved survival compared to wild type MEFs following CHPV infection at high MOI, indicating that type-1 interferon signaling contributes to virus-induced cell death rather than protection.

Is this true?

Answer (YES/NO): NO